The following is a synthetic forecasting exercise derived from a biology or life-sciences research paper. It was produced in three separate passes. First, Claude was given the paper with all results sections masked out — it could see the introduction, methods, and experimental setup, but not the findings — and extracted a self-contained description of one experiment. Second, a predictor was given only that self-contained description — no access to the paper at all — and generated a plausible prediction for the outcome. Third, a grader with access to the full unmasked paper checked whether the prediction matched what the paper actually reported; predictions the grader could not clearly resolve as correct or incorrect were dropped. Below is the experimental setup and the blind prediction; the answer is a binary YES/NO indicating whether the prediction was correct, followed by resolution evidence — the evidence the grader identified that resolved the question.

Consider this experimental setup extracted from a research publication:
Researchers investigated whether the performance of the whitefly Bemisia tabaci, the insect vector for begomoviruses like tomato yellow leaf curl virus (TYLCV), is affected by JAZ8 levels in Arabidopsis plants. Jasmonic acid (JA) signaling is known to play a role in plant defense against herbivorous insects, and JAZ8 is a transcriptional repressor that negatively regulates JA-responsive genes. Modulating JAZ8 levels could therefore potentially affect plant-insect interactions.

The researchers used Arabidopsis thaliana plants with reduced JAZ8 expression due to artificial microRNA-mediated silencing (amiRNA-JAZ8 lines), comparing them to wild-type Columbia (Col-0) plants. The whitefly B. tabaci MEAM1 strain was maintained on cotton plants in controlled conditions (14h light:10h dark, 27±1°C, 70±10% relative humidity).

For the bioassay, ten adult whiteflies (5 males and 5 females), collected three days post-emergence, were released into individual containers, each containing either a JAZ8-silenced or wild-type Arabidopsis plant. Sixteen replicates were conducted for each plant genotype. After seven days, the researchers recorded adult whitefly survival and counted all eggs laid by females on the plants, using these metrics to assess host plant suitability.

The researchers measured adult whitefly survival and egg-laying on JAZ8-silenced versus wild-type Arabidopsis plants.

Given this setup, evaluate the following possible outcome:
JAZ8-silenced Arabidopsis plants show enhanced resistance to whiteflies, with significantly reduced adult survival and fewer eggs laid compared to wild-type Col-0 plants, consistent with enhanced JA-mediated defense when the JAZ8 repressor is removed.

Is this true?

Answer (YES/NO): NO